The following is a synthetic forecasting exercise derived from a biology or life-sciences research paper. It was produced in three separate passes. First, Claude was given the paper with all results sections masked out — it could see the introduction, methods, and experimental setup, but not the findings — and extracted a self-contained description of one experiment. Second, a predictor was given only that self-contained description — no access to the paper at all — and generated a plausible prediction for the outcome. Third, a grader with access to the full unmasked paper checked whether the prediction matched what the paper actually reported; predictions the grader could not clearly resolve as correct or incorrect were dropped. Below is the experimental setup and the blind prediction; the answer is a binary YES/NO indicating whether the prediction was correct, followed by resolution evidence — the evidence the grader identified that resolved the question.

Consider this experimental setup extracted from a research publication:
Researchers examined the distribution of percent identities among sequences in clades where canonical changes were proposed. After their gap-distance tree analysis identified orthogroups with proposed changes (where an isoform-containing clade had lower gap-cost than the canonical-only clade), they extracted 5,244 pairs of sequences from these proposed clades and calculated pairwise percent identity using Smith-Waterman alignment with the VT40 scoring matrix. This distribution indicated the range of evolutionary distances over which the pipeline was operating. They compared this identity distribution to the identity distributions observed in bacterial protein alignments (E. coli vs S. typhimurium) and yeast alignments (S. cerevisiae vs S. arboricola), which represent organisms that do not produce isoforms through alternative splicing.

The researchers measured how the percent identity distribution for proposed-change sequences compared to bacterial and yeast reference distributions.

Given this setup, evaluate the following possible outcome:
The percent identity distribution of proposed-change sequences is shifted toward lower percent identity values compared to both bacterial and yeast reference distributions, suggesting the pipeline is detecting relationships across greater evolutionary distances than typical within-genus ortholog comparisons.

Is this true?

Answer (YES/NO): NO